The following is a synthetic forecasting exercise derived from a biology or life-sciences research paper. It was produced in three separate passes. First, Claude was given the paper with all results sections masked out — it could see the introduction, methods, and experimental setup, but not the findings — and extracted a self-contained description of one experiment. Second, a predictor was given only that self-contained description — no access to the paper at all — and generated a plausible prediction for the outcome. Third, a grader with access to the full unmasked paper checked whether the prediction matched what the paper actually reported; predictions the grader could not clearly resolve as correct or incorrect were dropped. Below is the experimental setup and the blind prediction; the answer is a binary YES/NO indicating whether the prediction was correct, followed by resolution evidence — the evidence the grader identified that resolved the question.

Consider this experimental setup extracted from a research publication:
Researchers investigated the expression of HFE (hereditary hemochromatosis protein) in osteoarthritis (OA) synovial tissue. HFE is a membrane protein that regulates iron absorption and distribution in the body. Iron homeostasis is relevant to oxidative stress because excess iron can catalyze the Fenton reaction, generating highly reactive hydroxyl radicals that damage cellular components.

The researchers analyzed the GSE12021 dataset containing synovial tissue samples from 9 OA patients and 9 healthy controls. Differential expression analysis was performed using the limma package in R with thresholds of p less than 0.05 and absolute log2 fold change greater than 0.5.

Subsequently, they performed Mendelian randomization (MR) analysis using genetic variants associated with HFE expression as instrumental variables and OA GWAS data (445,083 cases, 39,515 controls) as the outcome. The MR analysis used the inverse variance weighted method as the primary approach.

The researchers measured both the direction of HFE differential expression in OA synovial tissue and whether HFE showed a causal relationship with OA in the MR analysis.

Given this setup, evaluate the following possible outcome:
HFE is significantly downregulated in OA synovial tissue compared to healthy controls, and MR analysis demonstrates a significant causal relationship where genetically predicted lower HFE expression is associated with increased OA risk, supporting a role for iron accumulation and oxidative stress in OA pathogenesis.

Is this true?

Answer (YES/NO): NO